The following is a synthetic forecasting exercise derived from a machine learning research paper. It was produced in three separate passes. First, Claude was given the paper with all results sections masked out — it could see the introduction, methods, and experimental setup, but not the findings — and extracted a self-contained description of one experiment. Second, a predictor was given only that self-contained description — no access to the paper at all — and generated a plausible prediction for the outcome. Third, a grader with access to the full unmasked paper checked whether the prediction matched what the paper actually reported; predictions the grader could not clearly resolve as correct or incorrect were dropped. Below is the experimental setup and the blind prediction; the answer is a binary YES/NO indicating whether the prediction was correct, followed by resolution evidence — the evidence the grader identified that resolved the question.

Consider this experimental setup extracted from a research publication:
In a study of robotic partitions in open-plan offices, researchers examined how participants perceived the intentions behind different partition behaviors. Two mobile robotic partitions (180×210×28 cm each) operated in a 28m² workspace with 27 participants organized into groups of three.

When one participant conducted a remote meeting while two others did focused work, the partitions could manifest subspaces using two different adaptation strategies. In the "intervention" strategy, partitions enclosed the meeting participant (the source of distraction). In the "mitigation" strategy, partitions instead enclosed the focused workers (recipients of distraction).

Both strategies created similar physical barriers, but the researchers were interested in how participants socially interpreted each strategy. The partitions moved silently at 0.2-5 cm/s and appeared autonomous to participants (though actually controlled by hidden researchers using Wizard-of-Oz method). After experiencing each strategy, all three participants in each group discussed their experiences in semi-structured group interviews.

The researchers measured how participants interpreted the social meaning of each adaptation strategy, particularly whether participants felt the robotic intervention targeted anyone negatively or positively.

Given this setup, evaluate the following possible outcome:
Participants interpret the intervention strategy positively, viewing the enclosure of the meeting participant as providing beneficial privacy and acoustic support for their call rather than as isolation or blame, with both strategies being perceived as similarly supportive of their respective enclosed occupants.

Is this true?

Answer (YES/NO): NO